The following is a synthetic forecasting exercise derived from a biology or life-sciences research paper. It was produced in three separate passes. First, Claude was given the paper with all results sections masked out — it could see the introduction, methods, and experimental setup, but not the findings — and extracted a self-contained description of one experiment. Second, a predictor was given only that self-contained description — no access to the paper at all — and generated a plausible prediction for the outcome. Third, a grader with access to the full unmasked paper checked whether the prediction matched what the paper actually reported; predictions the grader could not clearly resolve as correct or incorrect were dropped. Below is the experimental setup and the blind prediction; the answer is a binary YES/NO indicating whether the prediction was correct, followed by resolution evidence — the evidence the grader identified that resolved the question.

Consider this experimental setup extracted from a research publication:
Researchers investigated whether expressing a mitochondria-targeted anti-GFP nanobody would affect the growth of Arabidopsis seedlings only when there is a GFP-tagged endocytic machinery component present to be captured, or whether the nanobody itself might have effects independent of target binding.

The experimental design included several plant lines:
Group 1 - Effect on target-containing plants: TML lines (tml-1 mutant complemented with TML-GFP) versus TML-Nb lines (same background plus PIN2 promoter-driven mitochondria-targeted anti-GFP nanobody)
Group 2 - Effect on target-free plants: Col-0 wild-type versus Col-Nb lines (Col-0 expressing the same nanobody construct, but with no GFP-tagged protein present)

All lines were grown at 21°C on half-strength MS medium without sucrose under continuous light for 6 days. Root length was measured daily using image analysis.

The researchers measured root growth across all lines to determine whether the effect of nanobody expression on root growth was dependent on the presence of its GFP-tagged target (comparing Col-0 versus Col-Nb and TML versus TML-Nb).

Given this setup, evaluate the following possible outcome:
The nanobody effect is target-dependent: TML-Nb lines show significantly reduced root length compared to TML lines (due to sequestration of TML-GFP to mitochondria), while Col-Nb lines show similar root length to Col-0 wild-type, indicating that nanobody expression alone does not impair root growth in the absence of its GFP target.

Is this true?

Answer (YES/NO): NO